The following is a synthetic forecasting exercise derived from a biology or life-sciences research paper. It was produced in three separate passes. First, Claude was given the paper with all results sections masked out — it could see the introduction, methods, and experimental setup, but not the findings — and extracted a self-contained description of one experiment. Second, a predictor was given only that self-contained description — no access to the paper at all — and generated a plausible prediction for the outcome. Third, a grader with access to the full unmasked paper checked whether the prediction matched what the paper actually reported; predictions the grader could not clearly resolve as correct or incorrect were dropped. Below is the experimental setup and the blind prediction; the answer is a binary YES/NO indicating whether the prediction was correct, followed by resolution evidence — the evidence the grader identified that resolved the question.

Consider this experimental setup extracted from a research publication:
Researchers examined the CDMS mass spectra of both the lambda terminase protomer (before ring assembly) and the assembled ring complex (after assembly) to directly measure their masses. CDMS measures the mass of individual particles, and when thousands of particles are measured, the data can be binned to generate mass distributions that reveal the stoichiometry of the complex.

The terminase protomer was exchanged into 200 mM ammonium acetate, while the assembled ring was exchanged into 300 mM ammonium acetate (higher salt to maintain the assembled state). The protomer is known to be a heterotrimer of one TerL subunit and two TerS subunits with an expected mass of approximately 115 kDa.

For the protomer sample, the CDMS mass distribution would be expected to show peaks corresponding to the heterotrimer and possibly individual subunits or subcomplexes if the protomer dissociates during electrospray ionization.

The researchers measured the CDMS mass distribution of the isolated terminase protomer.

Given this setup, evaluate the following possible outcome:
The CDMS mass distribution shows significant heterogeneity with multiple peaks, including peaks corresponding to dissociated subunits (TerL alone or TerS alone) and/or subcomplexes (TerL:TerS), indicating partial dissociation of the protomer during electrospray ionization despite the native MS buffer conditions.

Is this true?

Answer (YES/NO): NO